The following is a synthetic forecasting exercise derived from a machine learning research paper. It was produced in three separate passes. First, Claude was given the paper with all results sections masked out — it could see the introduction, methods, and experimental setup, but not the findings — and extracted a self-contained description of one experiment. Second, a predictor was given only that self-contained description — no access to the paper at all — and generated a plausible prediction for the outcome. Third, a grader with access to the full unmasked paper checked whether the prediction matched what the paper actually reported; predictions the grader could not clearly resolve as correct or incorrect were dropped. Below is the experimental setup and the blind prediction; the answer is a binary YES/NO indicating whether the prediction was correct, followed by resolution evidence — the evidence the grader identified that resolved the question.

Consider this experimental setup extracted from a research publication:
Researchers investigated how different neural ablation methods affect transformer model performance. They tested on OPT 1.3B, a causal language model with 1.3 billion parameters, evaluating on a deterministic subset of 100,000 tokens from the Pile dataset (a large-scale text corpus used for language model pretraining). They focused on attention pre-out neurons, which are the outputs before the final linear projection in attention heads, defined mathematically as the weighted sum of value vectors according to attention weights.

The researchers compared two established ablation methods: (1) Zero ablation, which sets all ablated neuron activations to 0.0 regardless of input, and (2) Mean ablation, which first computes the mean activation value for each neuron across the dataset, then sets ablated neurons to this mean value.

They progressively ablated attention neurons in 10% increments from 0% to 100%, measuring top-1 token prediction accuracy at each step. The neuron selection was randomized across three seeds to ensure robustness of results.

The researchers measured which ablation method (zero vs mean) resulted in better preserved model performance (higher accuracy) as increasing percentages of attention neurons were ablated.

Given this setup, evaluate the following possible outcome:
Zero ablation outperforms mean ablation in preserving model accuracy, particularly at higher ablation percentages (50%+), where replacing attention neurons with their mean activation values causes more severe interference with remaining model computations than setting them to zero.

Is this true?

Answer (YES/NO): NO